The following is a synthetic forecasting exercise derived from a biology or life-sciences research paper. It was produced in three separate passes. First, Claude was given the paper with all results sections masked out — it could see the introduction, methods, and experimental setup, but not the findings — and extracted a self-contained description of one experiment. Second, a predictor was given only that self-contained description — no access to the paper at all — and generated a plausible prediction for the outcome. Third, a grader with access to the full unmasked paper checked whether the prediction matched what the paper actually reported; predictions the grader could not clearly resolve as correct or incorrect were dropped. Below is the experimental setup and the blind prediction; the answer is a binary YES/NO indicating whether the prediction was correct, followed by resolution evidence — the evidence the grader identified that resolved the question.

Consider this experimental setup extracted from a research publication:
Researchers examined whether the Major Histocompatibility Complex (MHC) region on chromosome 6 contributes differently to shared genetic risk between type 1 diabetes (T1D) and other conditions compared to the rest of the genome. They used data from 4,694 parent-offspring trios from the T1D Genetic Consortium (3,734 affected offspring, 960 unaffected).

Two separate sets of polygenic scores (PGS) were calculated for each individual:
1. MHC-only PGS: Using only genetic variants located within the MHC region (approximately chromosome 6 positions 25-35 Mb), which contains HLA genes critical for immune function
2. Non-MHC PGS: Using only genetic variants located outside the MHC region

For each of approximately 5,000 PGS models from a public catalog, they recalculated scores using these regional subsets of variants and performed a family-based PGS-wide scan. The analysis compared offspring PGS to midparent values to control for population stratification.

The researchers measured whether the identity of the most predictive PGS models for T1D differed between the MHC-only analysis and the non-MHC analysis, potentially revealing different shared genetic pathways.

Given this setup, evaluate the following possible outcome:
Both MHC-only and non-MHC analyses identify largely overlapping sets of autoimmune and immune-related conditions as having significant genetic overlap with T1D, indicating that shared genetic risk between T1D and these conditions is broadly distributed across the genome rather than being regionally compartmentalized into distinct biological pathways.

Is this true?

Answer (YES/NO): NO